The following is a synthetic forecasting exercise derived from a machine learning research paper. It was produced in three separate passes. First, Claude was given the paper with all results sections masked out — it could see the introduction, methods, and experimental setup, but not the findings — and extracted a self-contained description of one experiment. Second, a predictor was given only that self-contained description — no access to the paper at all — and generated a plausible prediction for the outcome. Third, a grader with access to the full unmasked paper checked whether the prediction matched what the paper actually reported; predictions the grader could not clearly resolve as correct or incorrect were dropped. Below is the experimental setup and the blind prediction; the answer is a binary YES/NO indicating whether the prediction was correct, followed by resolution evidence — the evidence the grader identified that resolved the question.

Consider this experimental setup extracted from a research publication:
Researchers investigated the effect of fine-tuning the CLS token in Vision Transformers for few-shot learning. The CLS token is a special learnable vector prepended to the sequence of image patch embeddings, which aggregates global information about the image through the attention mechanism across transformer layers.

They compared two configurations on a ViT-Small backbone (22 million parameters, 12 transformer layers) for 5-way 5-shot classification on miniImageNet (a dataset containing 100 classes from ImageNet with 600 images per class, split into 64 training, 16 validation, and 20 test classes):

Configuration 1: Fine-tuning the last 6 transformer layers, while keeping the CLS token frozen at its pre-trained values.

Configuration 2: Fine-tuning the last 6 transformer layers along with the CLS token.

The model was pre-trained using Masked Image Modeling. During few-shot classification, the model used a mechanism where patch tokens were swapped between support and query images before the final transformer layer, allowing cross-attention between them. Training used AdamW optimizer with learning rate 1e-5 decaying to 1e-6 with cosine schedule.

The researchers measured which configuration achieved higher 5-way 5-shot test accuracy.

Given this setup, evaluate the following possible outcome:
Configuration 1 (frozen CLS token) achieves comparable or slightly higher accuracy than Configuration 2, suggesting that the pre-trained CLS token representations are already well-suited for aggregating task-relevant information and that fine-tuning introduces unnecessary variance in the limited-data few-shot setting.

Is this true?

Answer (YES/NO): YES